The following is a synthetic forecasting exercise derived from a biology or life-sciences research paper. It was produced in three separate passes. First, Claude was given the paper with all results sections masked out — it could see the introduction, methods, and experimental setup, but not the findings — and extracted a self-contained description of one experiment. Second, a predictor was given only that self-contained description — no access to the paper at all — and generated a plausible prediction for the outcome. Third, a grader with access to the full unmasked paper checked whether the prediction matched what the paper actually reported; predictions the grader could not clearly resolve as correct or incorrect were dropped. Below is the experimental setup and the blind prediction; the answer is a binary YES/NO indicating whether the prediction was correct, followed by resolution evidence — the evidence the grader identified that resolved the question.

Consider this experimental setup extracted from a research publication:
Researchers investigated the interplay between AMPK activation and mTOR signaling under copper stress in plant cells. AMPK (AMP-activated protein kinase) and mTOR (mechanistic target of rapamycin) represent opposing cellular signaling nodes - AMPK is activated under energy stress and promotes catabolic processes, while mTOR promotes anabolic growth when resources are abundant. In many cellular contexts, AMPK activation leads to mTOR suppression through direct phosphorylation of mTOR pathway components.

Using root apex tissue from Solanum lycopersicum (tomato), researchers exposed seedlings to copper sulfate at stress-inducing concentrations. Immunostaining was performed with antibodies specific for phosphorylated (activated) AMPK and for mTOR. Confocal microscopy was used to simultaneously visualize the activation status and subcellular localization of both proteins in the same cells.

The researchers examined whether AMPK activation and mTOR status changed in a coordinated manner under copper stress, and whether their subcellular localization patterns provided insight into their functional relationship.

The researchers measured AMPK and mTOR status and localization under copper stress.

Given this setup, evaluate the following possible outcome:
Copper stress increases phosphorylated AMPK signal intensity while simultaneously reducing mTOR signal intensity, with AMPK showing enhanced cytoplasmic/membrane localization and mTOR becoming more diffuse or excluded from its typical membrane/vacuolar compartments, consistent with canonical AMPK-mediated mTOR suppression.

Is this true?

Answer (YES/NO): NO